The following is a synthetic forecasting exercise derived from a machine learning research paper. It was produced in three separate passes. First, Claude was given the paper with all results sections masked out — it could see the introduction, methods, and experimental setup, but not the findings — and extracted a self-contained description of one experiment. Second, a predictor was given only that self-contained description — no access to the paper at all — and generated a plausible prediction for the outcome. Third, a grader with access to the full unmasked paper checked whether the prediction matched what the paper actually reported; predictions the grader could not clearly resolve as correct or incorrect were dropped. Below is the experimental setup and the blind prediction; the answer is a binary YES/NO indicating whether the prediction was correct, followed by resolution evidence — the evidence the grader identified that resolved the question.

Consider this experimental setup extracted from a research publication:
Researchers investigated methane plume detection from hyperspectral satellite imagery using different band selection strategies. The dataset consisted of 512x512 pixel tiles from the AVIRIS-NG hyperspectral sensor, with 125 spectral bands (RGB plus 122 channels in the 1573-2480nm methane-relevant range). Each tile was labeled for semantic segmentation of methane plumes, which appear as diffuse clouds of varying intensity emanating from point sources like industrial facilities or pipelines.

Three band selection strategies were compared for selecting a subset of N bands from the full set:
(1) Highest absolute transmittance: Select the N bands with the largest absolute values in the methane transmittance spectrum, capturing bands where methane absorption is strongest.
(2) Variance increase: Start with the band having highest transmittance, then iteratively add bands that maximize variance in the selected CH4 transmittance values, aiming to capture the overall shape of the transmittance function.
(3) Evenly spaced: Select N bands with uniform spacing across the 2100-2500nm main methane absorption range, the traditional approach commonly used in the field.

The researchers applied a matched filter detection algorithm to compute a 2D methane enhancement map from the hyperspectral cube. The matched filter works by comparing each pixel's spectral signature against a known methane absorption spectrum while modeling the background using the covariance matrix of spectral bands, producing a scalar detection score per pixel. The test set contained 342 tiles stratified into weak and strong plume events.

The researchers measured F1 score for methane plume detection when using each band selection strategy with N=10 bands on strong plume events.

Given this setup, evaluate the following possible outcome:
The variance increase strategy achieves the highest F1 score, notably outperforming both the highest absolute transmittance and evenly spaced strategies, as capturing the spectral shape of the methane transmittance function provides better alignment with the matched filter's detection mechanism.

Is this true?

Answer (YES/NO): NO